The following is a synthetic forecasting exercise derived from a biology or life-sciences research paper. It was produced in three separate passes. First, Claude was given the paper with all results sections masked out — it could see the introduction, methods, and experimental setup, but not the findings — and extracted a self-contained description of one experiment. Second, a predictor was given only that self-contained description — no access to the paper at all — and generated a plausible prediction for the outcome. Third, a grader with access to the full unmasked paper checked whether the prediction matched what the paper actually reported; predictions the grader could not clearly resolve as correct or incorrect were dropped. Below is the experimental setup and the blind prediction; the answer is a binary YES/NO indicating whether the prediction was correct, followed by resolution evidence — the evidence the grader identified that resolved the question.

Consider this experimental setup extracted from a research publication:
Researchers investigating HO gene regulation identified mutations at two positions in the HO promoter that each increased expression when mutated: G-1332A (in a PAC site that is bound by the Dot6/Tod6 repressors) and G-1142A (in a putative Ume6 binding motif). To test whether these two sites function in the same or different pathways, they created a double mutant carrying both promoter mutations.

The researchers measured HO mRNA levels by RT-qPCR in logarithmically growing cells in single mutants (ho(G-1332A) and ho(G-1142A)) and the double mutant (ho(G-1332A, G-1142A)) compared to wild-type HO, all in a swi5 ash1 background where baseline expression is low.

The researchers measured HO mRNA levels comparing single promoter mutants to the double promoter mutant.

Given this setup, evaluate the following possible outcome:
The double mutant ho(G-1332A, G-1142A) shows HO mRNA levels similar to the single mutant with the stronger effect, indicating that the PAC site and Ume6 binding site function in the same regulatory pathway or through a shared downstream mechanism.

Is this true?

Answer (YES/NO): NO